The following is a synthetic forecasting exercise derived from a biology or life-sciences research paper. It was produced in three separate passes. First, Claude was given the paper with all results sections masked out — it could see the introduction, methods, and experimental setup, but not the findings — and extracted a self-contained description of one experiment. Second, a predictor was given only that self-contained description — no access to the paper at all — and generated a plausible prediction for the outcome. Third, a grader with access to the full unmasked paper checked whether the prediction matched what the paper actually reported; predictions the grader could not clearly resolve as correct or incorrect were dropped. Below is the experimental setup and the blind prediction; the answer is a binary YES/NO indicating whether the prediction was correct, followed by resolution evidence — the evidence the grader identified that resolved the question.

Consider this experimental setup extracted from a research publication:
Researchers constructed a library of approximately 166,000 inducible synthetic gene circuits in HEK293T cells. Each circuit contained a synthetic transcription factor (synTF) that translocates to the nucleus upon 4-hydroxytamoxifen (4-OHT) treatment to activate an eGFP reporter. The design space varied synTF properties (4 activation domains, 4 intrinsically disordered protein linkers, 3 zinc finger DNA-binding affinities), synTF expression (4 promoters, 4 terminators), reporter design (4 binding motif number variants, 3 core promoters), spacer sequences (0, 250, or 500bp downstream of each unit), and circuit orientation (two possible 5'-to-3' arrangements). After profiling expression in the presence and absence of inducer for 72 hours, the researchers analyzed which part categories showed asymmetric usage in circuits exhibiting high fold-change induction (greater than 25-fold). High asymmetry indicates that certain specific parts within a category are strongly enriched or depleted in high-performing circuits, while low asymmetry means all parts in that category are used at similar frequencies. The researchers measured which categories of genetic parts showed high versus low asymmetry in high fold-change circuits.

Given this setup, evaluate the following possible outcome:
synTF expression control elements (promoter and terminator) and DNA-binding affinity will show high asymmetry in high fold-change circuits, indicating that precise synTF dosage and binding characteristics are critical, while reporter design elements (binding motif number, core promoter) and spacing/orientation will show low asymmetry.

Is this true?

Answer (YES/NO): NO